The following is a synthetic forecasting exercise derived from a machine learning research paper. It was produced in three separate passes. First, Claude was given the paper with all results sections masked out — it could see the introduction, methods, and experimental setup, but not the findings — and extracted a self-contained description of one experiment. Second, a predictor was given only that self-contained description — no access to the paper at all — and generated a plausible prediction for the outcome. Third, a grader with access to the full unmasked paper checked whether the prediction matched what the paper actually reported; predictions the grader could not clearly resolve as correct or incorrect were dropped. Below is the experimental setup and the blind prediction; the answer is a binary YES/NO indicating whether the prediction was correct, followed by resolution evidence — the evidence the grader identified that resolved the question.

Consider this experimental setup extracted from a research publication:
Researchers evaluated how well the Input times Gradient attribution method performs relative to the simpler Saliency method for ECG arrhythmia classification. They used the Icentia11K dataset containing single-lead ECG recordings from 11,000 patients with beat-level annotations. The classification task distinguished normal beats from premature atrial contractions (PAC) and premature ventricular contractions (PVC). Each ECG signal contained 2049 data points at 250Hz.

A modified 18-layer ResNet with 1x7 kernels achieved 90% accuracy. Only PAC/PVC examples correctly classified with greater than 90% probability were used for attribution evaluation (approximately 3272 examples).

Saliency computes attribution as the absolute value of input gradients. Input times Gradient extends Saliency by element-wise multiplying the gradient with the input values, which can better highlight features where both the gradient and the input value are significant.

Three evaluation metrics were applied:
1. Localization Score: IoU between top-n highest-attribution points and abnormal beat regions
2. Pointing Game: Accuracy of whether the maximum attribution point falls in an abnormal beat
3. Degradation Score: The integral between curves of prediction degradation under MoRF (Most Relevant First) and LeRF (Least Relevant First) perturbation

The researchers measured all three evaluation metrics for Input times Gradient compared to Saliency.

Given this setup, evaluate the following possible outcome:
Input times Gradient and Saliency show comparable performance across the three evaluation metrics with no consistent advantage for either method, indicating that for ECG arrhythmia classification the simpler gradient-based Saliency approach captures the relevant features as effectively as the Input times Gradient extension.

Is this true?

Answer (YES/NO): NO